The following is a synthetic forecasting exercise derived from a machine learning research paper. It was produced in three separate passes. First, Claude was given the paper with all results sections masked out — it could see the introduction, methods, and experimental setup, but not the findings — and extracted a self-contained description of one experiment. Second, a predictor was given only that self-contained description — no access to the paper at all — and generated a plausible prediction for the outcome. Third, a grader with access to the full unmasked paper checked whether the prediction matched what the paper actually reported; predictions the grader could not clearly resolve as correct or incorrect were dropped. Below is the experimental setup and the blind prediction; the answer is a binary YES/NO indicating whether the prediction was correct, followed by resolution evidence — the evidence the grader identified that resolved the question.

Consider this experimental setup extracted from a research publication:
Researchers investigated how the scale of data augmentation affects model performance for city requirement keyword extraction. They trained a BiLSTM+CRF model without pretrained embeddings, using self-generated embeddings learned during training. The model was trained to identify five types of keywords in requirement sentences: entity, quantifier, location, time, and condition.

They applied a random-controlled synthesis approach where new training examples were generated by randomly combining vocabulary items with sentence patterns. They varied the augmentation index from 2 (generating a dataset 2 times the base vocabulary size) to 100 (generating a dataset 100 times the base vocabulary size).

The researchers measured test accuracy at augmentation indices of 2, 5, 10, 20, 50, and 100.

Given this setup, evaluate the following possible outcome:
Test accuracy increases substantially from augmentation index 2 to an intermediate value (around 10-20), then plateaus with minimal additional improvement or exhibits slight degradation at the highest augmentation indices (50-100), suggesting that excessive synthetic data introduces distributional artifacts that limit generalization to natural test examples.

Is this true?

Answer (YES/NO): NO